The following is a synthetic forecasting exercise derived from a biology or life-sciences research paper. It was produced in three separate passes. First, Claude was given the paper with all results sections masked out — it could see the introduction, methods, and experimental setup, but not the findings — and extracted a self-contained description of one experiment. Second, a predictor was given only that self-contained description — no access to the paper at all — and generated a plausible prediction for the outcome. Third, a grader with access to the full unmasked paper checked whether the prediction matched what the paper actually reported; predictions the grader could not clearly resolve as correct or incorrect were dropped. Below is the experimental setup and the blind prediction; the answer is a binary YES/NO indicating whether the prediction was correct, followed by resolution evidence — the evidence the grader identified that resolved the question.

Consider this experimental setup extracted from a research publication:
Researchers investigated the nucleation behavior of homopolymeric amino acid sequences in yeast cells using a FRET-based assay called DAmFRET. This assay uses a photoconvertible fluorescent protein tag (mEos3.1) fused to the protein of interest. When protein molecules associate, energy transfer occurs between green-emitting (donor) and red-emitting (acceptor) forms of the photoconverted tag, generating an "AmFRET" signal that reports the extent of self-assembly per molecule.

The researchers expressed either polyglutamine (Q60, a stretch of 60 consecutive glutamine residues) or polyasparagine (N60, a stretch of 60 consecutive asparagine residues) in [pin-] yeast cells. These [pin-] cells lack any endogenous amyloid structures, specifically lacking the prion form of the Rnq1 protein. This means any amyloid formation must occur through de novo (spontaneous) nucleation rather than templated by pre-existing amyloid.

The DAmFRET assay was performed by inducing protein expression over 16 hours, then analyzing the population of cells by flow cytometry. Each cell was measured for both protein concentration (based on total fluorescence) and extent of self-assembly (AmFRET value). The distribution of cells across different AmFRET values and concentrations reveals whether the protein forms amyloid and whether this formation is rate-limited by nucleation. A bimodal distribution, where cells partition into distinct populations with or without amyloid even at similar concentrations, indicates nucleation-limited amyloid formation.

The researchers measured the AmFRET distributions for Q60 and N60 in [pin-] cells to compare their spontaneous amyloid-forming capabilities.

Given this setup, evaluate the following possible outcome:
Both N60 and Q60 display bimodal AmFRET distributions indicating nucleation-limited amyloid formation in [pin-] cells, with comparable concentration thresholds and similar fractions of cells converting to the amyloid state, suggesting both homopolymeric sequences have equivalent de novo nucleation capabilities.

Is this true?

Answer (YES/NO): NO